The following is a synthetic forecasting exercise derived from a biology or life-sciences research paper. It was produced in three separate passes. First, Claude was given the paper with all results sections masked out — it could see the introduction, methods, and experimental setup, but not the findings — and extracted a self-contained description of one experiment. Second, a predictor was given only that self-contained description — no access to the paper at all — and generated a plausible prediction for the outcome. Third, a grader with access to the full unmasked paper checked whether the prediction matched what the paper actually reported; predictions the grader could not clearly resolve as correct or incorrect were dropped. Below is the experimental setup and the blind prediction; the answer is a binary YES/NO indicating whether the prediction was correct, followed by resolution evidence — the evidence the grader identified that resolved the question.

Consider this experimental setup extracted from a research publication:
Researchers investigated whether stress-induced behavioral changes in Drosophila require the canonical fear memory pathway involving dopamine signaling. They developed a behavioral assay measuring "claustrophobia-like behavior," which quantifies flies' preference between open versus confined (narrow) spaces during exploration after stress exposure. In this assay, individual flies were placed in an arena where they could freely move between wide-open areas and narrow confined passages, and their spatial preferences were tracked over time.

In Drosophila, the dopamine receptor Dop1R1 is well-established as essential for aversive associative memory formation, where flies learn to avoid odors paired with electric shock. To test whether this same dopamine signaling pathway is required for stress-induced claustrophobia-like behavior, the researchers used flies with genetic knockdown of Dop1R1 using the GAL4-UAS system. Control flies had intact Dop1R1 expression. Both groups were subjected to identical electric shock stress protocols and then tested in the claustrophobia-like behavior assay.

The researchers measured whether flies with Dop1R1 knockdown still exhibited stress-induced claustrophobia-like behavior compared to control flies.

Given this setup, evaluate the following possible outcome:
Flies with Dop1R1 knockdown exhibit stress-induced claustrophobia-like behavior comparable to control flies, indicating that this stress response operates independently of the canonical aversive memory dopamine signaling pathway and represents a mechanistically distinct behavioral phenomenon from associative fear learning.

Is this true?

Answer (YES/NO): YES